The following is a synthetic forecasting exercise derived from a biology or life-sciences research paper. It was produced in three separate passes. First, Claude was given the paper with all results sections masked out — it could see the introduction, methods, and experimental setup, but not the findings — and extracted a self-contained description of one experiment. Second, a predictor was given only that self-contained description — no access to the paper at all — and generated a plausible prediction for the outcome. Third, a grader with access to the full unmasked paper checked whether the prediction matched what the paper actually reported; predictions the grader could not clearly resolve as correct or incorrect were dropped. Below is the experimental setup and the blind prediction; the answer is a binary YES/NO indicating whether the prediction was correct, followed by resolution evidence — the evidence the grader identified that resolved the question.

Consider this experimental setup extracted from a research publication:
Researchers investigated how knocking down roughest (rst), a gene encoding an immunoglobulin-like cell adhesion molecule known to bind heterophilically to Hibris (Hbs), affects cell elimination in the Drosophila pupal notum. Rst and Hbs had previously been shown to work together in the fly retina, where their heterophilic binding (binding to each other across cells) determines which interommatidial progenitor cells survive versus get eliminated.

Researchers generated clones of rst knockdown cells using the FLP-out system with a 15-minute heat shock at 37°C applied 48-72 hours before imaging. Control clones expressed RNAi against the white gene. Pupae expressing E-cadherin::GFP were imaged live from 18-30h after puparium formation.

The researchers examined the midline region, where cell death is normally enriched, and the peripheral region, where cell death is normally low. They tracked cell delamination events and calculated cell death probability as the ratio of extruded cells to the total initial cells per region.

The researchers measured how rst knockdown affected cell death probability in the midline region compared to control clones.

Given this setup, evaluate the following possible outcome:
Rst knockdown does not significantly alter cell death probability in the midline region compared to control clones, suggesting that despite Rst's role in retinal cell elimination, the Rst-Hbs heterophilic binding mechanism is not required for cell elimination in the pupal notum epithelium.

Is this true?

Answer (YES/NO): NO